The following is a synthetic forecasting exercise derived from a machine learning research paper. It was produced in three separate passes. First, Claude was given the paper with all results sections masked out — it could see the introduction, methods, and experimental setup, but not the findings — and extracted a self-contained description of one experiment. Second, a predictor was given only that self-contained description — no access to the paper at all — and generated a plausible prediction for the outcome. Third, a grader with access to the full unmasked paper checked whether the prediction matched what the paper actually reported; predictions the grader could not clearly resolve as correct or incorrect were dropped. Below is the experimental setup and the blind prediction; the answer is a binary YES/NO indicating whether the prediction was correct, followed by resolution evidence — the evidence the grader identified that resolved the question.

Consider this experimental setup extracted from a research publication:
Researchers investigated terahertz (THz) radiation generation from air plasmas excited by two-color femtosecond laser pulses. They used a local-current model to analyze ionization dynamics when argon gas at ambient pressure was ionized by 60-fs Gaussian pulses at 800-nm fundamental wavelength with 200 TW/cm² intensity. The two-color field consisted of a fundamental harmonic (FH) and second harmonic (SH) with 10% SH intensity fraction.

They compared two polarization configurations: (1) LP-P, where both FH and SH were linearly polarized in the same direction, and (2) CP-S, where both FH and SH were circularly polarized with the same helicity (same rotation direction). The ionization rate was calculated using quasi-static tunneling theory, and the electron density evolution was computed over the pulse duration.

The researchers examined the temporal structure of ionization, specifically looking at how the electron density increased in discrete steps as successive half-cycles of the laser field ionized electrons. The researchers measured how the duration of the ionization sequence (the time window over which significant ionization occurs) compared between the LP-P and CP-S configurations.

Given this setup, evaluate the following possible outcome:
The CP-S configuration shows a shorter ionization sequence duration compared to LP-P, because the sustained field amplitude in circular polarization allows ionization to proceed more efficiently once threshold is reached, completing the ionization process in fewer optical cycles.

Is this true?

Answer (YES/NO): NO